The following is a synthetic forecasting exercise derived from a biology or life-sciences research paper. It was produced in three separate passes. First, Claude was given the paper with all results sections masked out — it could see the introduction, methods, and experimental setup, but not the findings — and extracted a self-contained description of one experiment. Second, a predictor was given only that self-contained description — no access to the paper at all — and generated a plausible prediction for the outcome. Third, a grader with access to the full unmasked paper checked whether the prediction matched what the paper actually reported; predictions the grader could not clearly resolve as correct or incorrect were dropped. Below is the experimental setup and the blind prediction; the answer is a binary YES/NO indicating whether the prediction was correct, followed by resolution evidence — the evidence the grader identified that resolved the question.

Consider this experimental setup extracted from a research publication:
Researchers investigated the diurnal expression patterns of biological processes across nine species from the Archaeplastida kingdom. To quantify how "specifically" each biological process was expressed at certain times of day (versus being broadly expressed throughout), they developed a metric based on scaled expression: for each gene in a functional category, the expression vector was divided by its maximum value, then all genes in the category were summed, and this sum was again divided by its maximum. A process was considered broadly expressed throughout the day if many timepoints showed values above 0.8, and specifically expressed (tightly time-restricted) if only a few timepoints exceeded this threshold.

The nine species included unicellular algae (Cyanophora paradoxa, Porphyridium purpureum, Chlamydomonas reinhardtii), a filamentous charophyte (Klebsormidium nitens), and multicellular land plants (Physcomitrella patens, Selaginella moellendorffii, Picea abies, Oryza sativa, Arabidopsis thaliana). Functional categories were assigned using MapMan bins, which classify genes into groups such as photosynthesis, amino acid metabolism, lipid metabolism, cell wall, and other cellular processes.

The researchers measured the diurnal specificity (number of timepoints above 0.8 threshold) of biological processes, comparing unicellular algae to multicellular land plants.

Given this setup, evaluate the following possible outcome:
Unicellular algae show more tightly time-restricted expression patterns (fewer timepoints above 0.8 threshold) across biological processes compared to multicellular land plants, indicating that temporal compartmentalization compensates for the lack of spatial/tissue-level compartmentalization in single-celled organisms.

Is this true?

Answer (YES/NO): NO